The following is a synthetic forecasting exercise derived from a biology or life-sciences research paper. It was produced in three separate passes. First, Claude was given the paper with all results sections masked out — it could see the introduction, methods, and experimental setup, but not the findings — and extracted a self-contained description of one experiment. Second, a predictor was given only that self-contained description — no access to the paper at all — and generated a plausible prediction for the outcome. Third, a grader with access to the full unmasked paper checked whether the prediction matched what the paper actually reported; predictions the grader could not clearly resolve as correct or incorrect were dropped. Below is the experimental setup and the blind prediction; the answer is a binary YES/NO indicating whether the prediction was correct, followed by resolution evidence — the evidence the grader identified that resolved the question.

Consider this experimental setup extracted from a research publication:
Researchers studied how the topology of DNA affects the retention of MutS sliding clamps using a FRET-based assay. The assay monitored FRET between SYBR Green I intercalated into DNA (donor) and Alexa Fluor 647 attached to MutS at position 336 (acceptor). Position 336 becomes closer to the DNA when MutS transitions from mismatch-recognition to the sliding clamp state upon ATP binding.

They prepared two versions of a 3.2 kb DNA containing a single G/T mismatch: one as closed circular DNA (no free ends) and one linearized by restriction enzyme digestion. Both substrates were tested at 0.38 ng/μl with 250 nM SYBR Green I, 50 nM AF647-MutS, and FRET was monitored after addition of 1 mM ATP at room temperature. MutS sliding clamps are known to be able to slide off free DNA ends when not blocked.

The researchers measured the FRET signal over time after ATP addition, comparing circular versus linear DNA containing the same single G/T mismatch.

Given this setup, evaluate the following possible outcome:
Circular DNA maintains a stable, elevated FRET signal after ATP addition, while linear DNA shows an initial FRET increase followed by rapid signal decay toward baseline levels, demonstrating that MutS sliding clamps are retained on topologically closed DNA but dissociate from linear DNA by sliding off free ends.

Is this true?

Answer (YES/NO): NO